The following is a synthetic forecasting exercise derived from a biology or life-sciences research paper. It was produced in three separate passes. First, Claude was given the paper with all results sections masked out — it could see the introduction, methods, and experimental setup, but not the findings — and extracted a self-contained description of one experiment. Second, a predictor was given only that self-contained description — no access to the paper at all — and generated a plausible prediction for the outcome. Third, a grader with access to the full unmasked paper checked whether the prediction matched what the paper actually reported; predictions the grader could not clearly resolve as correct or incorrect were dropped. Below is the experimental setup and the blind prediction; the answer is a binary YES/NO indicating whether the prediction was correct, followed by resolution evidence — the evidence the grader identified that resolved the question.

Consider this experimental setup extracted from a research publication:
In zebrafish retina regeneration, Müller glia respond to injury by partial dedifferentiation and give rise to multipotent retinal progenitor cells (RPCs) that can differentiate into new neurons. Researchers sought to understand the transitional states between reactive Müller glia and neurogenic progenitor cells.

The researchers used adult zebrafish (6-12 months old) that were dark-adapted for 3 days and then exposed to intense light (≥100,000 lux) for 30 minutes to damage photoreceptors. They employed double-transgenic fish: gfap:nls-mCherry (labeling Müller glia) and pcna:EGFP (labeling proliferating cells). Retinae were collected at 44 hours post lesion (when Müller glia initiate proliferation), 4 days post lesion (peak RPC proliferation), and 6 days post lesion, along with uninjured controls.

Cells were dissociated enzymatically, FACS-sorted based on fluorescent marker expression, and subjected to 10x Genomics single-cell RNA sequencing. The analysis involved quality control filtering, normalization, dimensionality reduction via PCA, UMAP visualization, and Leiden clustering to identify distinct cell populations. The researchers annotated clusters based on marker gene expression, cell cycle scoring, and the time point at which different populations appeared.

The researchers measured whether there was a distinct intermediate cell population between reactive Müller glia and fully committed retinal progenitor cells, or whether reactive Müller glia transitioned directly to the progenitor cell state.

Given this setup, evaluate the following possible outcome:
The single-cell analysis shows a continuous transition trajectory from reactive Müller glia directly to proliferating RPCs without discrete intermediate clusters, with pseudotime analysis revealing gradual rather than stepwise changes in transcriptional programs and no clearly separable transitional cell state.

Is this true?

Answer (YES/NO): NO